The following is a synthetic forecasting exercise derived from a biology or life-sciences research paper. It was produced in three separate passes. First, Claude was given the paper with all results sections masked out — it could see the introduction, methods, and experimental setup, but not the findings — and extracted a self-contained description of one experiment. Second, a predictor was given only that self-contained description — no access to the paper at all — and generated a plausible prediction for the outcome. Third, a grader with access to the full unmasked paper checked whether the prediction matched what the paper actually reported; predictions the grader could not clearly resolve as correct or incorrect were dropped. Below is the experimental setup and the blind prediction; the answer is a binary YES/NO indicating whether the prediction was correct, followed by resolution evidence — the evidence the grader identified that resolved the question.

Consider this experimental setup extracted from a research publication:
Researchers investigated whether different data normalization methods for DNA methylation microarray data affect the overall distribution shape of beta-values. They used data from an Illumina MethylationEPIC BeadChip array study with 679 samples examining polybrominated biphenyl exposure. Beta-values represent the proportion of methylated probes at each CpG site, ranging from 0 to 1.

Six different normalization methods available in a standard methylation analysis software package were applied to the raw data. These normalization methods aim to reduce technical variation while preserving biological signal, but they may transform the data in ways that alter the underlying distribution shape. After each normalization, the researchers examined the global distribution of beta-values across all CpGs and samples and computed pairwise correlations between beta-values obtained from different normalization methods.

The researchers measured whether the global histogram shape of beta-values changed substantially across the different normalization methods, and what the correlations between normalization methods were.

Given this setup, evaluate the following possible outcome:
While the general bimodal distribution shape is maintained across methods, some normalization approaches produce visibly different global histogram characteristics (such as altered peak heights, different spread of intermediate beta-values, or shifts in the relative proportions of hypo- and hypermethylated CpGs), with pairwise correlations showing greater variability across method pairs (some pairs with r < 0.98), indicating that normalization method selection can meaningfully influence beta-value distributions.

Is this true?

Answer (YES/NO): NO